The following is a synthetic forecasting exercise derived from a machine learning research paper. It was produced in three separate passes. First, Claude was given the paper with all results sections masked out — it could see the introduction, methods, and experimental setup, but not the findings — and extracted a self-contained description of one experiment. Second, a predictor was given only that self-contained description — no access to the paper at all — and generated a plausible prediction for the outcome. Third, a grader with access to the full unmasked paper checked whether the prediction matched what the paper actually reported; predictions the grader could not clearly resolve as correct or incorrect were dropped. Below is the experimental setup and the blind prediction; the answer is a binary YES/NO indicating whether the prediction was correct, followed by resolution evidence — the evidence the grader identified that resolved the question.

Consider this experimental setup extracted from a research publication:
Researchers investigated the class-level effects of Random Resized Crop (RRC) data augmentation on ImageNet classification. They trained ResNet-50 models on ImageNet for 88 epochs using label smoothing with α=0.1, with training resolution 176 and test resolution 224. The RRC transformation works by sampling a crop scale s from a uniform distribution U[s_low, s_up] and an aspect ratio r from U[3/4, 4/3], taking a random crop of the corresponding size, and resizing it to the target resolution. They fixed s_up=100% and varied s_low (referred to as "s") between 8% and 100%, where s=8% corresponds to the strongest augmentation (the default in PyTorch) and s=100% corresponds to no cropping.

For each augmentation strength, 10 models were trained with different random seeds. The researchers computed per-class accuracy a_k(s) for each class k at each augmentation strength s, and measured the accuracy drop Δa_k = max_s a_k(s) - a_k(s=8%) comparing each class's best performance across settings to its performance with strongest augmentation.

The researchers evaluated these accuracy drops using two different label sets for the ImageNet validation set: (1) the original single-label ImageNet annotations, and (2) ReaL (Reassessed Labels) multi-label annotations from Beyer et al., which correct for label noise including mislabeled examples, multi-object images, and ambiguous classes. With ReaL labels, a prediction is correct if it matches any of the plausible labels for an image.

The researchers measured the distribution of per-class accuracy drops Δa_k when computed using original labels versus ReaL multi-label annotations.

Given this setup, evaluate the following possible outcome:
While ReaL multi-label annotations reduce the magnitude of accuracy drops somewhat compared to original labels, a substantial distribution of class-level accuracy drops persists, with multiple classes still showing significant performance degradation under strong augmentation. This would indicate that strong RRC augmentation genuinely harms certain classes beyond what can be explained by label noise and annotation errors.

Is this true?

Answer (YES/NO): NO